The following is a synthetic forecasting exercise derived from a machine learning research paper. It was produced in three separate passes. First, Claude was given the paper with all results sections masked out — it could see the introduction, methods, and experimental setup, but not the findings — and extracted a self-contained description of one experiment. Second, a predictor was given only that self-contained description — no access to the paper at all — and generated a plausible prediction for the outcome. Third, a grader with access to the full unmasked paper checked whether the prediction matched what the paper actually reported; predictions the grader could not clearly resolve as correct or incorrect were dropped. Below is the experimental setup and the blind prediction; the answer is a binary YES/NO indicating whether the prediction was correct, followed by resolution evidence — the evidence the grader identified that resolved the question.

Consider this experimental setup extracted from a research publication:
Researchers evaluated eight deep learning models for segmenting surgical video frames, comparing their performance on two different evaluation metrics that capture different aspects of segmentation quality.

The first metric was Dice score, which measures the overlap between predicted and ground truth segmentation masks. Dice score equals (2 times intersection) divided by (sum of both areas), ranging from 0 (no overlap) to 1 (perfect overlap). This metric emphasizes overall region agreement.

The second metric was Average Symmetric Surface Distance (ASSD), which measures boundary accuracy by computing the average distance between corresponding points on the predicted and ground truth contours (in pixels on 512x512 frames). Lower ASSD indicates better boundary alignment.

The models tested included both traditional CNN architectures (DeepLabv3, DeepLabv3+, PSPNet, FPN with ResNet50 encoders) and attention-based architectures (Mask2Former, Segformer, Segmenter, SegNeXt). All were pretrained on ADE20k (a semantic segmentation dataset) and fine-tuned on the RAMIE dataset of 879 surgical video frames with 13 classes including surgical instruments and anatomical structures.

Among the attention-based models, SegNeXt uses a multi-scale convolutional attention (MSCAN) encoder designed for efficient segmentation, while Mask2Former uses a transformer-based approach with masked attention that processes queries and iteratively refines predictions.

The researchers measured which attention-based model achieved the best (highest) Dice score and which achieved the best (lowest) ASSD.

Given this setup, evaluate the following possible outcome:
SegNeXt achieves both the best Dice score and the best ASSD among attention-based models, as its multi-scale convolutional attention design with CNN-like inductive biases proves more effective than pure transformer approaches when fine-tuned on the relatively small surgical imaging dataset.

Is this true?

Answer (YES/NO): NO